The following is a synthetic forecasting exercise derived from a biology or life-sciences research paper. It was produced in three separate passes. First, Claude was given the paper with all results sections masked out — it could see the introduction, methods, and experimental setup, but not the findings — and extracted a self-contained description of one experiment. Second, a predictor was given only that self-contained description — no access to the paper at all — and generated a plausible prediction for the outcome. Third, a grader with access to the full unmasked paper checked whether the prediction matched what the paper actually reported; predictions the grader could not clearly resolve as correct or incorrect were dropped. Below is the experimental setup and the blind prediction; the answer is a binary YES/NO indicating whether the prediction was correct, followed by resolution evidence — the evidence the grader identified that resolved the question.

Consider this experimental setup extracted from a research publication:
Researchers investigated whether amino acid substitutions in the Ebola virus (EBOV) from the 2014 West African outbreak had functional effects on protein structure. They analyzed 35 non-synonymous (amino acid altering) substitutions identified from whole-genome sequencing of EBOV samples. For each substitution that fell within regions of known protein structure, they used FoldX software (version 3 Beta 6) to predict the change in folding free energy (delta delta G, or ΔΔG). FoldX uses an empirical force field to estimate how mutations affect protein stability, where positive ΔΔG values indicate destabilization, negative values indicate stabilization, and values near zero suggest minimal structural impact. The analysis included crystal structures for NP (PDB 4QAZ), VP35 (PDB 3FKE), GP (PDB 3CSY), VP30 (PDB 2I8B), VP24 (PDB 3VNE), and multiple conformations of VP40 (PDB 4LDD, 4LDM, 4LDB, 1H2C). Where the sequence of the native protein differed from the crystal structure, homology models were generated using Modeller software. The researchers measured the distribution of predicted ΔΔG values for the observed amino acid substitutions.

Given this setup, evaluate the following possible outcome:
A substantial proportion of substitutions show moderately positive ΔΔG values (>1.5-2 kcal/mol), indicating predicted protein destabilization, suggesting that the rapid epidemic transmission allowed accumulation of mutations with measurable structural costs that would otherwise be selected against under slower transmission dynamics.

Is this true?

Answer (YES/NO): NO